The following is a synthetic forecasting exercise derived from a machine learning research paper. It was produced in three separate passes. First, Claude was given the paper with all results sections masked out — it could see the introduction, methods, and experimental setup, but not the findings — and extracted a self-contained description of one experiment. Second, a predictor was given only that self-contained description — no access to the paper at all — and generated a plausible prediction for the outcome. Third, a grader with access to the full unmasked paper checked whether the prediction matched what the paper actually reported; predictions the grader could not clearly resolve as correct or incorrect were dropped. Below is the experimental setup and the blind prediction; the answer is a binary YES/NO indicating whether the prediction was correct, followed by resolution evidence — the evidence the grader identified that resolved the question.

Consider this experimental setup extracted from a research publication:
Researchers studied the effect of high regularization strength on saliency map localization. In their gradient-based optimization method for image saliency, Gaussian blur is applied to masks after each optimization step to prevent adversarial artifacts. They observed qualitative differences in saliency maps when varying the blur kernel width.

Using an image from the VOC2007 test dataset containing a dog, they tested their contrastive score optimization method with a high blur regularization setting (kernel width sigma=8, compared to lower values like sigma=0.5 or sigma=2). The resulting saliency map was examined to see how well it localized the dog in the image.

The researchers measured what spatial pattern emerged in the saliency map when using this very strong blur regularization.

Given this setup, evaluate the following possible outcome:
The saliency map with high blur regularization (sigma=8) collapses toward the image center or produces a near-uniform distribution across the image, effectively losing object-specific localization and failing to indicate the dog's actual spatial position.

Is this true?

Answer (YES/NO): NO